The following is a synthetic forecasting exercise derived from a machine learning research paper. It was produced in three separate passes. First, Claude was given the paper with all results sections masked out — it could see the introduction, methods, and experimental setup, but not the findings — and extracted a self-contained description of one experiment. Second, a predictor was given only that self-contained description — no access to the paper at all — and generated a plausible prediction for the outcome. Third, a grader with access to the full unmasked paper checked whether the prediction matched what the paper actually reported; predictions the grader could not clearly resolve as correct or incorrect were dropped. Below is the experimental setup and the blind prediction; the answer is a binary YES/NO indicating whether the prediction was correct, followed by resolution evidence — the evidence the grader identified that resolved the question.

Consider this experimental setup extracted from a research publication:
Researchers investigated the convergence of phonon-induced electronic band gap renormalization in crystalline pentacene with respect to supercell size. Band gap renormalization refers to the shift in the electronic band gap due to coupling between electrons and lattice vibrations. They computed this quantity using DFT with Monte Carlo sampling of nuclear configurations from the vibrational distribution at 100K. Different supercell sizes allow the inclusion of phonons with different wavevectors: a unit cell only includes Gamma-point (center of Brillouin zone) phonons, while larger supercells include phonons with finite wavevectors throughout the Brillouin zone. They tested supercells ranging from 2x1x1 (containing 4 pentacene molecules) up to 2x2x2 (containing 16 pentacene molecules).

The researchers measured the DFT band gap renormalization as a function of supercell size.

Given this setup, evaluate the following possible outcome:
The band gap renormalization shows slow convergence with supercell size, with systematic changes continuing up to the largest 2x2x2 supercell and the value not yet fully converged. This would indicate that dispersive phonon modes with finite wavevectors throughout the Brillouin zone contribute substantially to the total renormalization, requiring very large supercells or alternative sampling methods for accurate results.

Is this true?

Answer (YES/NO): NO